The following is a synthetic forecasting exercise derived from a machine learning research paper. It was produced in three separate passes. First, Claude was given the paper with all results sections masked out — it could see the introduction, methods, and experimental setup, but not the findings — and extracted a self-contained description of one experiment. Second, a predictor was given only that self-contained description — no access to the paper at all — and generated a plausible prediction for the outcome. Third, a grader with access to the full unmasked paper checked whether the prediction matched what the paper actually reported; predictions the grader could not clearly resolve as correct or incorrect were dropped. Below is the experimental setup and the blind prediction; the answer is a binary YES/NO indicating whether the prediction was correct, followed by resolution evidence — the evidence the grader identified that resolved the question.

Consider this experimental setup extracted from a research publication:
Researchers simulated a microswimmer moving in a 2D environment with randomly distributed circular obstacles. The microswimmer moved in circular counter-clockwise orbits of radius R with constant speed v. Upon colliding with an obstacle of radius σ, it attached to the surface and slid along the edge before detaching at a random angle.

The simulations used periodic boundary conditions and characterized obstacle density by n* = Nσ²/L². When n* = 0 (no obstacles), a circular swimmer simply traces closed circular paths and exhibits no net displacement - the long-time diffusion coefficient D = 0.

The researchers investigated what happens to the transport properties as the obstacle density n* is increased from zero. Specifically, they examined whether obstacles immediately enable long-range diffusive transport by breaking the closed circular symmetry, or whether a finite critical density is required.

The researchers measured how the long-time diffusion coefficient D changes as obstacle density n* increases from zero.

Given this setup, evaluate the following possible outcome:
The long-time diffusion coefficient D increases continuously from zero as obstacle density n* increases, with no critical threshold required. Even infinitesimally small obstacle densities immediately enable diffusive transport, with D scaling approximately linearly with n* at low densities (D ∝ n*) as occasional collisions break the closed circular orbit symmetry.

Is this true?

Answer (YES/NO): NO